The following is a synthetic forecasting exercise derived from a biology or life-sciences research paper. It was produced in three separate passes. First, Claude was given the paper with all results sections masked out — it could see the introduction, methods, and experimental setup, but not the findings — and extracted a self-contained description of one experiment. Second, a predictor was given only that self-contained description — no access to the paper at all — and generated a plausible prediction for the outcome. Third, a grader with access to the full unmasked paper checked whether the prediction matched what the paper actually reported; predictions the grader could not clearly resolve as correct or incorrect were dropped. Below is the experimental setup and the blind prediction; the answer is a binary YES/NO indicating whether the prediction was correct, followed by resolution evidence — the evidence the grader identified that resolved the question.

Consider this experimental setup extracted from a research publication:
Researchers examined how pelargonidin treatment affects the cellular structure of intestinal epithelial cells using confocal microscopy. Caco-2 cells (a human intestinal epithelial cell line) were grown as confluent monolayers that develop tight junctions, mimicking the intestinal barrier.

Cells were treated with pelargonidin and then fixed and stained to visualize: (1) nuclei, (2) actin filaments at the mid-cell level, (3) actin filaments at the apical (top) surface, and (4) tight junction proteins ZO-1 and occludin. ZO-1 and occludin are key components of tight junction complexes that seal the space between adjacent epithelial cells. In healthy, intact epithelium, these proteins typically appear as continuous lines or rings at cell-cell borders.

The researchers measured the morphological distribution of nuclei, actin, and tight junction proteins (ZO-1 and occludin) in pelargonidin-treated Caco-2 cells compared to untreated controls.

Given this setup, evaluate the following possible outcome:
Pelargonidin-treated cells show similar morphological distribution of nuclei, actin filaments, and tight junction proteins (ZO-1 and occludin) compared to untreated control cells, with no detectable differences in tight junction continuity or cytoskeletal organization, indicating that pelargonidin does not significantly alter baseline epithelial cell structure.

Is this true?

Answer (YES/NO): NO